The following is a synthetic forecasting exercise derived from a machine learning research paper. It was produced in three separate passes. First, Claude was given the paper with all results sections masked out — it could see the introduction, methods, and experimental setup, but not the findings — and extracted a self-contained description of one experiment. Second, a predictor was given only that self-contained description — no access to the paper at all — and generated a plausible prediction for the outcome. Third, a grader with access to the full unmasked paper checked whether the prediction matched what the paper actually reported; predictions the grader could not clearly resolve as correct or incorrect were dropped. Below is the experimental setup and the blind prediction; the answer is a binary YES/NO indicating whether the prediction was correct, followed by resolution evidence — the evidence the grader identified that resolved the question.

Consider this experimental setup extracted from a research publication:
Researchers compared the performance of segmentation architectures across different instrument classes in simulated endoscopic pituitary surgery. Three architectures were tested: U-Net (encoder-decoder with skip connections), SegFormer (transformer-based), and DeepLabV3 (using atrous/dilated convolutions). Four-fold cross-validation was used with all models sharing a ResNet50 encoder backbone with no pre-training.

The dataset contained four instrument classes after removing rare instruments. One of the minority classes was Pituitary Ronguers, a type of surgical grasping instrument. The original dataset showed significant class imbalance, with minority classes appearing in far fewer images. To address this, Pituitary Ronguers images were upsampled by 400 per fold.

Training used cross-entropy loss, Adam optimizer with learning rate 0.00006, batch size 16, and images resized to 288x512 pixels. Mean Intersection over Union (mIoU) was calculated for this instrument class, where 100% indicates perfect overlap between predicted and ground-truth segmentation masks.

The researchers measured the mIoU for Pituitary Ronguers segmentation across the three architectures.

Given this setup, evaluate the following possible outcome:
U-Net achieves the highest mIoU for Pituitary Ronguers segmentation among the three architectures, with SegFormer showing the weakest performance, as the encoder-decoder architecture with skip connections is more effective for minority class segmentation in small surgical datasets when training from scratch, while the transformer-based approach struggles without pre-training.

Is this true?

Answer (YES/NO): NO